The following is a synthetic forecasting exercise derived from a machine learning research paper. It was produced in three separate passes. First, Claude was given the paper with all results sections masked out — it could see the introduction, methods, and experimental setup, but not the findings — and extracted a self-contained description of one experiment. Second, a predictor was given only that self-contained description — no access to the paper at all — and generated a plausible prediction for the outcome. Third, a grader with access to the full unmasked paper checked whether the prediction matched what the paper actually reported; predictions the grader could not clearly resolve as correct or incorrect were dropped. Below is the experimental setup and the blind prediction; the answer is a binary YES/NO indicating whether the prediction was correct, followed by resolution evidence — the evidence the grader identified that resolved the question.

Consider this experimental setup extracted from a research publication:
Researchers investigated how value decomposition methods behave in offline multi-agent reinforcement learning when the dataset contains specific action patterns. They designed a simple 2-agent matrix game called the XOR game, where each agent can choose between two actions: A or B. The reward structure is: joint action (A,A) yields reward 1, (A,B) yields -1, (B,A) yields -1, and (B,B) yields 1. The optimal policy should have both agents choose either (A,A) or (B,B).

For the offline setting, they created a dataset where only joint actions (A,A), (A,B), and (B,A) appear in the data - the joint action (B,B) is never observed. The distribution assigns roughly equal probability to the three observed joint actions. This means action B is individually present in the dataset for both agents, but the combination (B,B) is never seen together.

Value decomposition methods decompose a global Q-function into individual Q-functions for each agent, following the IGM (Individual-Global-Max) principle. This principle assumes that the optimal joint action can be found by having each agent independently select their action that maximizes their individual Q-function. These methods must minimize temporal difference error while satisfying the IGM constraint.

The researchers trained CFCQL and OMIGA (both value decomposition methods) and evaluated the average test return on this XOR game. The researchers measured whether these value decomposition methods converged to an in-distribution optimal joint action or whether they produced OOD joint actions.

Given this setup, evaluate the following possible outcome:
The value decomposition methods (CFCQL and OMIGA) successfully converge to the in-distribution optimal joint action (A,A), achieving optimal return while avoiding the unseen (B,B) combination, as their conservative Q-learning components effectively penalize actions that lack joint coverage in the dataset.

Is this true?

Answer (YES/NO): NO